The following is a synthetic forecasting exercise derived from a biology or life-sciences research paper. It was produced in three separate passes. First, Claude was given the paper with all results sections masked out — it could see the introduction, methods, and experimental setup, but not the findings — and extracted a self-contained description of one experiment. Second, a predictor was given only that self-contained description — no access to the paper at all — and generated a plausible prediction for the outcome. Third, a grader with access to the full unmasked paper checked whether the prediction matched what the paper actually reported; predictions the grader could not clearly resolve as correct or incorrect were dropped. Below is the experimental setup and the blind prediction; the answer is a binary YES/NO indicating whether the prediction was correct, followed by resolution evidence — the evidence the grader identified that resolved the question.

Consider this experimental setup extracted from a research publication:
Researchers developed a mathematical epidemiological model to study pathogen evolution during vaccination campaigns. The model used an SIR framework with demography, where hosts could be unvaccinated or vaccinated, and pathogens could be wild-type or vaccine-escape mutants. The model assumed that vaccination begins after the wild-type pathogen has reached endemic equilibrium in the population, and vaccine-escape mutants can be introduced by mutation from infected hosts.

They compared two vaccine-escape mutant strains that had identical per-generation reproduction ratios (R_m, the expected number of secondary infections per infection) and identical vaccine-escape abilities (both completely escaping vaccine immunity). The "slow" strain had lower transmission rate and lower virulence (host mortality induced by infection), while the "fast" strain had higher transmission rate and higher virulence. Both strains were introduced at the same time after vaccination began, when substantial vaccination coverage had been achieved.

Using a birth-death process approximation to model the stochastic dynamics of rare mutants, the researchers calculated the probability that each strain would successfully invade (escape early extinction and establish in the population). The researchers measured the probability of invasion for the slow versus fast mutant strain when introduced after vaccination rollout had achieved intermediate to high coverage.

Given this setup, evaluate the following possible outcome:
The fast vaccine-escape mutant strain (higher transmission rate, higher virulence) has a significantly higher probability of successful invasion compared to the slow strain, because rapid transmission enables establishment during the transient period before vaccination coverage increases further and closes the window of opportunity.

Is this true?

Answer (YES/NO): NO